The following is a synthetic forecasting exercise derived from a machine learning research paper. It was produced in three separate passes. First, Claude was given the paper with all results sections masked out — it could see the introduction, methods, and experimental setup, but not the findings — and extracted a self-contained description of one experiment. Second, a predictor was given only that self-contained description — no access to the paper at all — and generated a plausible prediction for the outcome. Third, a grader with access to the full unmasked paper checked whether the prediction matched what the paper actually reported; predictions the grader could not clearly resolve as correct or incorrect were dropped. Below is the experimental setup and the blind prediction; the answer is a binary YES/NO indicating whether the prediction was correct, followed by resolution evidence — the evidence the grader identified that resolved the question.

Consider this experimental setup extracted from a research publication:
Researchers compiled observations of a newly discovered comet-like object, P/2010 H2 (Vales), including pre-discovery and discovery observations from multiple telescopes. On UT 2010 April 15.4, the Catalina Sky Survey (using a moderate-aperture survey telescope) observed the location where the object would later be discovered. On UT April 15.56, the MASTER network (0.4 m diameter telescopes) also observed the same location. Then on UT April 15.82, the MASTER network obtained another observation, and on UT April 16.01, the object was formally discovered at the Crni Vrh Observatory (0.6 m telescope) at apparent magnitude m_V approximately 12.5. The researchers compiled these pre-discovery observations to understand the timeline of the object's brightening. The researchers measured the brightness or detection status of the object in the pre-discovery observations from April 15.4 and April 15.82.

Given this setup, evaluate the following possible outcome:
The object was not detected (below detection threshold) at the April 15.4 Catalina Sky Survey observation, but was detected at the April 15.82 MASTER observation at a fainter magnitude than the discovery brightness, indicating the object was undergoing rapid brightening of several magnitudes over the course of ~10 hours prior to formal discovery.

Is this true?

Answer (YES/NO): YES